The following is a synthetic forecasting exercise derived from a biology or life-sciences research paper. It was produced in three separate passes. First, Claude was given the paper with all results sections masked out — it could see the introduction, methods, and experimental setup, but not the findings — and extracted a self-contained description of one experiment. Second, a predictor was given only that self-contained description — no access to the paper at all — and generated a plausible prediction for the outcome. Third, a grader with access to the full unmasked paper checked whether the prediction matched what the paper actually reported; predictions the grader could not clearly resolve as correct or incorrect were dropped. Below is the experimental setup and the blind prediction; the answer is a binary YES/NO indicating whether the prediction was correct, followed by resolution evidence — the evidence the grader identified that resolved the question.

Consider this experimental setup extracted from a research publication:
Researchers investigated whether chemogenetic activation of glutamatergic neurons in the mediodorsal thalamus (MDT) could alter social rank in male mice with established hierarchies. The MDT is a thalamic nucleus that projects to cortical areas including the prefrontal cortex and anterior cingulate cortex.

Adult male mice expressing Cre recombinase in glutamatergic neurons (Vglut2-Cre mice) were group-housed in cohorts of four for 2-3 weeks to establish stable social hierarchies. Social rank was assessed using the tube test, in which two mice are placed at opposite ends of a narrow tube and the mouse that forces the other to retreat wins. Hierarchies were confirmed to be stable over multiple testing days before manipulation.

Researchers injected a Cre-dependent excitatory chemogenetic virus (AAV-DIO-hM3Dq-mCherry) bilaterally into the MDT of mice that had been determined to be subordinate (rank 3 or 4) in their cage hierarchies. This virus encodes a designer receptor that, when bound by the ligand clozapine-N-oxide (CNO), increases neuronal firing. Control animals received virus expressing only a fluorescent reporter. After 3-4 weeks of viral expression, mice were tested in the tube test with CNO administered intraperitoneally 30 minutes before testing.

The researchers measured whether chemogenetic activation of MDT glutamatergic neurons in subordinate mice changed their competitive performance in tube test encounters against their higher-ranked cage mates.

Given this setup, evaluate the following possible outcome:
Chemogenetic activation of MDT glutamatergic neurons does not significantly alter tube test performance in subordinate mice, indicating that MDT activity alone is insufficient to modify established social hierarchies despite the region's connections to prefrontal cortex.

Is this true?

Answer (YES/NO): NO